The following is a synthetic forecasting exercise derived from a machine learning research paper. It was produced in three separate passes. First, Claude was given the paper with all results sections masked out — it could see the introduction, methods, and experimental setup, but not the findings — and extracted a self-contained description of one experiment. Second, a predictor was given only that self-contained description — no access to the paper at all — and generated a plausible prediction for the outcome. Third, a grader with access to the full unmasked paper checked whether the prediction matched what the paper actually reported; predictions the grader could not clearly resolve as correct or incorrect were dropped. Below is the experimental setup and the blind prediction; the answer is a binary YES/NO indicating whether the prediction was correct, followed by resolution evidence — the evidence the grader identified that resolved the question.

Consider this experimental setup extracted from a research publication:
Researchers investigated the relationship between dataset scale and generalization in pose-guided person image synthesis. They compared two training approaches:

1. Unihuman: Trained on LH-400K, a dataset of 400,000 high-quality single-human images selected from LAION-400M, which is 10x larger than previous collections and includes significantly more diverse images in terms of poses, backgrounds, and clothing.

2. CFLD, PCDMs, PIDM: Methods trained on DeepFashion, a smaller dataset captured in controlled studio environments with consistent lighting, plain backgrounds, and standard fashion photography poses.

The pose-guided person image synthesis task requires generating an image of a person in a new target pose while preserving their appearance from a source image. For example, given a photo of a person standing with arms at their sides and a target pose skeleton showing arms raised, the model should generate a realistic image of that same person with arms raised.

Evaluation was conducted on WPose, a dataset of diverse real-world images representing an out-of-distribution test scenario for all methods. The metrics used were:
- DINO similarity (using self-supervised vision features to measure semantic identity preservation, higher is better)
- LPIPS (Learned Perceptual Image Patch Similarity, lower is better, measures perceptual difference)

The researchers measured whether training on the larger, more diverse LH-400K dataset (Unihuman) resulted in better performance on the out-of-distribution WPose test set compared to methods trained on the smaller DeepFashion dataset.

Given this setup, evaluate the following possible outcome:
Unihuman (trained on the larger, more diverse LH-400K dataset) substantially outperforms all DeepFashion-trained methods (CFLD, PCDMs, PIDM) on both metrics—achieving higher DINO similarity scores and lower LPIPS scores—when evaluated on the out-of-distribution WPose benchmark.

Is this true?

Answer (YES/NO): YES